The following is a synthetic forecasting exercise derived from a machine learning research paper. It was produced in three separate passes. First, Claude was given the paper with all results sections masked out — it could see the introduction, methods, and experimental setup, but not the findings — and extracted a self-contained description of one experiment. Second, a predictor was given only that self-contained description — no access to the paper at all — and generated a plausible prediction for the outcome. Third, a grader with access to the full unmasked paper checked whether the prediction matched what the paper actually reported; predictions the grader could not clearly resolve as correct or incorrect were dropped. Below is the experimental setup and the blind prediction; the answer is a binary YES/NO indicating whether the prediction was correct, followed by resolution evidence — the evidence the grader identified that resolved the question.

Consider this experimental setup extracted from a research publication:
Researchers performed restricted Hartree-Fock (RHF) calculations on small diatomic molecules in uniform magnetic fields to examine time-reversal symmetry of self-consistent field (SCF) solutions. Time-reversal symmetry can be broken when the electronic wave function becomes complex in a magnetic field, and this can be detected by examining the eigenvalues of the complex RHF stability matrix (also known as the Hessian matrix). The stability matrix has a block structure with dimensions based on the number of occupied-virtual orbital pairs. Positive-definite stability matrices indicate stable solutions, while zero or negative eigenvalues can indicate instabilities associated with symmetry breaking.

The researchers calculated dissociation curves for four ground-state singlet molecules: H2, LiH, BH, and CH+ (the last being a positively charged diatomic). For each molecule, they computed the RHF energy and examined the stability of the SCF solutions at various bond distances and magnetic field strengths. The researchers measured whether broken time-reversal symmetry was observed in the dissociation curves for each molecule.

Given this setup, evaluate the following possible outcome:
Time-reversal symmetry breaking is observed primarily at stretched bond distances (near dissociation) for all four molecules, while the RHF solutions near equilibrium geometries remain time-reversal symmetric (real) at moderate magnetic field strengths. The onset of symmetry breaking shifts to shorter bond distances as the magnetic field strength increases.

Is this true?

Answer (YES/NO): NO